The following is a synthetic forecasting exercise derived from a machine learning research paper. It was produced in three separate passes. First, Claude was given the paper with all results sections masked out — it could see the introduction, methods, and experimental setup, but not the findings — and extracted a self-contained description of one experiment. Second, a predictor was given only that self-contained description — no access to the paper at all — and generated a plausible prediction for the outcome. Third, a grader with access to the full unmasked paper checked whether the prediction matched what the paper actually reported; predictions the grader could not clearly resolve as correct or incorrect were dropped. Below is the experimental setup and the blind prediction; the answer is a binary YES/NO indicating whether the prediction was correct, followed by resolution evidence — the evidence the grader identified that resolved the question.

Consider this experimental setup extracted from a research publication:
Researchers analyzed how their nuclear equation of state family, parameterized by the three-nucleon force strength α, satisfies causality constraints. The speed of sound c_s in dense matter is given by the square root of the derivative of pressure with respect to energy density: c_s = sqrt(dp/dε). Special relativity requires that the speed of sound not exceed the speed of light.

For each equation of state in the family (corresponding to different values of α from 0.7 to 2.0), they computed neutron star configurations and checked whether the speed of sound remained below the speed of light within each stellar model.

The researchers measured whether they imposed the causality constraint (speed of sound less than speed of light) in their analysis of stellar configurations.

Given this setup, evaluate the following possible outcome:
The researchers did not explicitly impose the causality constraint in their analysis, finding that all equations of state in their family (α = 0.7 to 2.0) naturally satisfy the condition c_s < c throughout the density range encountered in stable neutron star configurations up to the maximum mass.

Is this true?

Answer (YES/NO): NO